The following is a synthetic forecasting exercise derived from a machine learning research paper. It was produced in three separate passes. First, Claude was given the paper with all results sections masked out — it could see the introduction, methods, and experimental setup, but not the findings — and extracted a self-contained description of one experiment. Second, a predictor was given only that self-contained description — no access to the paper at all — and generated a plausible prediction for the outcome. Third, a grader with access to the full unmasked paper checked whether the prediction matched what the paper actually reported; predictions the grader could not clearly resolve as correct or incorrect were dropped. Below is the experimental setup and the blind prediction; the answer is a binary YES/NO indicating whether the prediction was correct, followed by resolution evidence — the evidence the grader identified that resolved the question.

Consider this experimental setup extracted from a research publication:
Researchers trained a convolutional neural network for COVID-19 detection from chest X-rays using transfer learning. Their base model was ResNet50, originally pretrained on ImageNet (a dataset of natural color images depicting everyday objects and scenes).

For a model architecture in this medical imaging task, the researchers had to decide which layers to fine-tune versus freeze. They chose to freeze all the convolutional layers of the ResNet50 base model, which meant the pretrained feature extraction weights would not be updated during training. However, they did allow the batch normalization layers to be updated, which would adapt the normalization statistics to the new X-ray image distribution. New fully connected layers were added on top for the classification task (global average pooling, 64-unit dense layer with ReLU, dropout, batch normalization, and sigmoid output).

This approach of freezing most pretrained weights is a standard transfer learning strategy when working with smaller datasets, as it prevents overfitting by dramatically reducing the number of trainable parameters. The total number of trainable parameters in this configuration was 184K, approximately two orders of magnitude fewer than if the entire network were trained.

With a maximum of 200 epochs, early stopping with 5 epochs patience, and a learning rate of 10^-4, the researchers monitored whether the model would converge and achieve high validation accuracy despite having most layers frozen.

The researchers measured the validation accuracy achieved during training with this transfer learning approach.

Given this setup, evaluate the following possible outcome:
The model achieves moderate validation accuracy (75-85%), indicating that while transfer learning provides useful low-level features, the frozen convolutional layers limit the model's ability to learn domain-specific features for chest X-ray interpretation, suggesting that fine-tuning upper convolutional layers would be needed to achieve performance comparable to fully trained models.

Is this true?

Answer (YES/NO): NO